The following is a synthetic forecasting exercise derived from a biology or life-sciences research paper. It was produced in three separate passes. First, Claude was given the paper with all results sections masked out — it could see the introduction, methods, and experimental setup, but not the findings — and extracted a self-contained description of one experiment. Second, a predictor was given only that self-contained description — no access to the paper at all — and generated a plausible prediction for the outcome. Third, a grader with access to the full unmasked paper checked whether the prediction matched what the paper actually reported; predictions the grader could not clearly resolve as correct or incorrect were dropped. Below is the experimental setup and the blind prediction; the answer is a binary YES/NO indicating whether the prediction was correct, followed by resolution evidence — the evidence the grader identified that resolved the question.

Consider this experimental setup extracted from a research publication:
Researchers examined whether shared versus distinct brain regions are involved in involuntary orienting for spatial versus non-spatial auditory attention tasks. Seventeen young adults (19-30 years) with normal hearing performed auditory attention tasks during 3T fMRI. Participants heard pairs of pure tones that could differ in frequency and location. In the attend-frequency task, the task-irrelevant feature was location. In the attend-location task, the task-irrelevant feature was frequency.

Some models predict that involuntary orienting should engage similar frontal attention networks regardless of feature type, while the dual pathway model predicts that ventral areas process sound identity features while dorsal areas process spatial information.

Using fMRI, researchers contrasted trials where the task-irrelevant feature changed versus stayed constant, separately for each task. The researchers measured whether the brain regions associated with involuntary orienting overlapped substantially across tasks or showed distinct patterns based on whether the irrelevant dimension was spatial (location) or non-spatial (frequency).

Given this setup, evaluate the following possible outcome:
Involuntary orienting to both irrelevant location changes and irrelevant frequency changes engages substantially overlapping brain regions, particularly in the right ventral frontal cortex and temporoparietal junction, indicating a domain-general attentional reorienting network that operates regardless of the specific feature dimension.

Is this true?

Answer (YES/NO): NO